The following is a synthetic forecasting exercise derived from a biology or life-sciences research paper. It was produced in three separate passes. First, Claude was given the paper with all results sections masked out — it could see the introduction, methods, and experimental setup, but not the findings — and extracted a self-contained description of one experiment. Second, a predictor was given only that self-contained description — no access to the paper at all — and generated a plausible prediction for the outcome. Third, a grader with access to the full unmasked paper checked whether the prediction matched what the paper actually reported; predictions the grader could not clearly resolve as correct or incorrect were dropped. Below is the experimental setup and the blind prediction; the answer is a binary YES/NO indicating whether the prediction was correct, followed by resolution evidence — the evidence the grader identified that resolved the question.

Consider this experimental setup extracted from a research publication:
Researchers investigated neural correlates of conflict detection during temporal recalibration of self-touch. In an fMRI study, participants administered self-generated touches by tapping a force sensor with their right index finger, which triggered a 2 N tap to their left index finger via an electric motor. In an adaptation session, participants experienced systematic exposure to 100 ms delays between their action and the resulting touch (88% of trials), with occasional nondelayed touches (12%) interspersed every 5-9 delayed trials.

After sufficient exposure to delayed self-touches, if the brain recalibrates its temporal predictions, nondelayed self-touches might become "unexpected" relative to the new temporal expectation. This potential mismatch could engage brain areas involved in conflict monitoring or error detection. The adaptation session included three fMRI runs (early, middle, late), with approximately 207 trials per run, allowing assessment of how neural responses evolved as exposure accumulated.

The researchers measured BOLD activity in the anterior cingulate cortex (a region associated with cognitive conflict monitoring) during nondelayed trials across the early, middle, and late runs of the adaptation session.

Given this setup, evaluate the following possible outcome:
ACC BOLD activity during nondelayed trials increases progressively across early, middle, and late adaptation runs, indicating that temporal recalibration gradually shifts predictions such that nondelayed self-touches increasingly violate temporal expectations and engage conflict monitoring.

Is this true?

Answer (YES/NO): YES